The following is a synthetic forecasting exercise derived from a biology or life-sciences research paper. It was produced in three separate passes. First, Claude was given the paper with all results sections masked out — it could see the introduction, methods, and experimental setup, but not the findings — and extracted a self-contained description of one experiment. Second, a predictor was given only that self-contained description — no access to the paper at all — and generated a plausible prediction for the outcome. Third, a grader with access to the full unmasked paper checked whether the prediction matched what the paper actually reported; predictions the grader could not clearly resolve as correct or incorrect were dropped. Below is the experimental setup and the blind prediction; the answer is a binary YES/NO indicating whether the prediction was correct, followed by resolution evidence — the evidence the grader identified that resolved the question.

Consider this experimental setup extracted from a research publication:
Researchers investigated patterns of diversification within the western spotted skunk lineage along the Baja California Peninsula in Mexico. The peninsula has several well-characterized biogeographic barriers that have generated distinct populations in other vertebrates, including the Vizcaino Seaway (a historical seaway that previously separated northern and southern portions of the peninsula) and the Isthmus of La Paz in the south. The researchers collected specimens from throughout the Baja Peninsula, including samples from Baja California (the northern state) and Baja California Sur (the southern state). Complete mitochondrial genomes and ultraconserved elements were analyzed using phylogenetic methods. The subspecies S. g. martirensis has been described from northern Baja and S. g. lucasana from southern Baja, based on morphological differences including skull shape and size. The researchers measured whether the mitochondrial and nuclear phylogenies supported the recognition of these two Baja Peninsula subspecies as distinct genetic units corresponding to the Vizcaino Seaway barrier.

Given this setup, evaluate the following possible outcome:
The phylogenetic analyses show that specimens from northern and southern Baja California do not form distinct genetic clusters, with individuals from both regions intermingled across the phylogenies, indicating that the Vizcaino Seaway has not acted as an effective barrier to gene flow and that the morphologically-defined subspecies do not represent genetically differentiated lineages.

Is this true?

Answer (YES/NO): NO